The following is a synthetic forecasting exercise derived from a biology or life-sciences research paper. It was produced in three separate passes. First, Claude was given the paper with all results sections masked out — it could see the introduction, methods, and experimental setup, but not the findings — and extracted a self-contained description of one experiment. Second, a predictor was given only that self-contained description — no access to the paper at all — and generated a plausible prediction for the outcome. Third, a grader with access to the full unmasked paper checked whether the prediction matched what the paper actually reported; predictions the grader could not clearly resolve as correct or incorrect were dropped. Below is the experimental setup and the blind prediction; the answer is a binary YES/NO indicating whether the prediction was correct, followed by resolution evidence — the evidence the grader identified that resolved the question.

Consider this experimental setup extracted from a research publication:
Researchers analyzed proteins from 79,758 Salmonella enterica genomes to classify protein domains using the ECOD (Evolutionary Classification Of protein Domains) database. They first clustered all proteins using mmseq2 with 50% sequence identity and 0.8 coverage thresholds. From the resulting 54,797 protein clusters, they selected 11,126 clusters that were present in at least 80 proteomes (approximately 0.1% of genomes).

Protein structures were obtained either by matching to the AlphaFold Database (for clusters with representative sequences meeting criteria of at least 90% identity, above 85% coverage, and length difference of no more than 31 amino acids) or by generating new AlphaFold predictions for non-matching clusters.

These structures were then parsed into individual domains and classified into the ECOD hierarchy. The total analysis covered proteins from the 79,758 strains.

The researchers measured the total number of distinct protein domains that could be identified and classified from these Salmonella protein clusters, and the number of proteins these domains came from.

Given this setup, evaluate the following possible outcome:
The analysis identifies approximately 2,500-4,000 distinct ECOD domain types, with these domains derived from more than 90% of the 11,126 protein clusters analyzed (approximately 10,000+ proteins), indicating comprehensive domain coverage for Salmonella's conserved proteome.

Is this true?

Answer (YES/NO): NO